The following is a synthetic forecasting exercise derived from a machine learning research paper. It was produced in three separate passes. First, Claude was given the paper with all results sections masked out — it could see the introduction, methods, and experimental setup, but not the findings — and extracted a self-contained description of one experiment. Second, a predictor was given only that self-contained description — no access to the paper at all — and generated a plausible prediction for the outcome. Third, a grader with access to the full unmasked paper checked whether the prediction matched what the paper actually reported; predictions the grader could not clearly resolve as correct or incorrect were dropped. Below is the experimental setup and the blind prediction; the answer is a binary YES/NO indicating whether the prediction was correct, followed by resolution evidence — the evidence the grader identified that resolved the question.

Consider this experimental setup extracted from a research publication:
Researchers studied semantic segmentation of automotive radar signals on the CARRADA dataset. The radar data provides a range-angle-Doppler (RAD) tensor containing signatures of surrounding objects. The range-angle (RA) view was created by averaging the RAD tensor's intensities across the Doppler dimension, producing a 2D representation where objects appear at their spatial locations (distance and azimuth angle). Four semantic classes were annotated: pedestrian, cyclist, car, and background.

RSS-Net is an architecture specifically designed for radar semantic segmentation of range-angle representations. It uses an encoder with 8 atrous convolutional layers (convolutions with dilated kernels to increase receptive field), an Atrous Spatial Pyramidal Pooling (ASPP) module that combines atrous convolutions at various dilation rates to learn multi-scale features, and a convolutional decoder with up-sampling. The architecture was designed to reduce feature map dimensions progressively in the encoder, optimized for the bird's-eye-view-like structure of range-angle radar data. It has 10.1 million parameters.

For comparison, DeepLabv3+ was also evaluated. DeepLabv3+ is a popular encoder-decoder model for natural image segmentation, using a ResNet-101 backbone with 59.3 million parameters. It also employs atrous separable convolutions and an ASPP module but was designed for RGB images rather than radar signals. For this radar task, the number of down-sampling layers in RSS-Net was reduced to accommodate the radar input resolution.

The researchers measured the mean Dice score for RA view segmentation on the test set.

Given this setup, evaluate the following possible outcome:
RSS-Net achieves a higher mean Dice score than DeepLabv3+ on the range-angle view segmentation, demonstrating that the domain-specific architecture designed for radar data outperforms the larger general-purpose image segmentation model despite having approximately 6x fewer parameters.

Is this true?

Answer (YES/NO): NO